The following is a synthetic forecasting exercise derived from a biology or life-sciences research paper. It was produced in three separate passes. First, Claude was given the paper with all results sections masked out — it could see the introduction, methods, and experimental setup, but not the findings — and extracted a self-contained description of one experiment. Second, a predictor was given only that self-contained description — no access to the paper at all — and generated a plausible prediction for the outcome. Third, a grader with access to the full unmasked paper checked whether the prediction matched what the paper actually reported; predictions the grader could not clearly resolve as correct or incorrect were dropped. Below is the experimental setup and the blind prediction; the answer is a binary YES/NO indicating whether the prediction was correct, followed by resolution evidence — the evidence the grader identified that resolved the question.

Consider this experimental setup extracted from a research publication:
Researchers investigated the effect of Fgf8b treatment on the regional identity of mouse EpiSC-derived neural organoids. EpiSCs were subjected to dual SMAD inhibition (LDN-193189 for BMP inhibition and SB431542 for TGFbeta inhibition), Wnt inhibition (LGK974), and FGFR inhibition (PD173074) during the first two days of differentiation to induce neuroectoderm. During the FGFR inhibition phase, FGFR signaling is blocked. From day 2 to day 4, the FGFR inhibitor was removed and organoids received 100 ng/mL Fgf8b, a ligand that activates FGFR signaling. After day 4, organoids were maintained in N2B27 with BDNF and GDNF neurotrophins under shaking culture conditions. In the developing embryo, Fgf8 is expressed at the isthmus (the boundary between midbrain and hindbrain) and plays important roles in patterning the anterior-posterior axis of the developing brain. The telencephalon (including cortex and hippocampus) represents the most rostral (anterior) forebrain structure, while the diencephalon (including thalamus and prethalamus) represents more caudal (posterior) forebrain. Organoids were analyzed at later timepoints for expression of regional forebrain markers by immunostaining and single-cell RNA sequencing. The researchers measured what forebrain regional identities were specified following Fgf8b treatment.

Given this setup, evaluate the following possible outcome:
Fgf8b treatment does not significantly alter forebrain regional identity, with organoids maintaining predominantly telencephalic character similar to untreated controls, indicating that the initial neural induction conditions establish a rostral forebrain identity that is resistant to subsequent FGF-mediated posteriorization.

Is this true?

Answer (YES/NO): NO